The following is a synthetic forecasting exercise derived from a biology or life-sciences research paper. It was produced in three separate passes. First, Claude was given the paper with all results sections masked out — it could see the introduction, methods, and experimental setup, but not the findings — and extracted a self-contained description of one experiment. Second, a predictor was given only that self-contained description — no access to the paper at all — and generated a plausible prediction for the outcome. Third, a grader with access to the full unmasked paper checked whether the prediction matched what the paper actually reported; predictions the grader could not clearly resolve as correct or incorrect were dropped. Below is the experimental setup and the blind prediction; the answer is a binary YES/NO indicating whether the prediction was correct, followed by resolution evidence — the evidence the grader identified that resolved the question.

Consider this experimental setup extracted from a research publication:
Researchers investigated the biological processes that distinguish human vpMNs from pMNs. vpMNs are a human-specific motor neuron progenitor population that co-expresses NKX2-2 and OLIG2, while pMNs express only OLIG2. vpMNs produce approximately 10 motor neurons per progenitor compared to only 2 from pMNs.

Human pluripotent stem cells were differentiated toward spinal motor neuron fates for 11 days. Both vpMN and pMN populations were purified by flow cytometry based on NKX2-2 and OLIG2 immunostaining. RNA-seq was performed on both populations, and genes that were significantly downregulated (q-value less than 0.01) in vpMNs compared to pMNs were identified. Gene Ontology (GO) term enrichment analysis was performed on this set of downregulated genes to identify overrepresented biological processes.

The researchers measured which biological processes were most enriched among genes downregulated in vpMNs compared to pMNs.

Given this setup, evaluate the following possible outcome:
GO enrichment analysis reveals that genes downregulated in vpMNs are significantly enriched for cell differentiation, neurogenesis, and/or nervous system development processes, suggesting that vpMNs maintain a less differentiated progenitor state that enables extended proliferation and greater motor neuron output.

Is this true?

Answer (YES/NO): YES